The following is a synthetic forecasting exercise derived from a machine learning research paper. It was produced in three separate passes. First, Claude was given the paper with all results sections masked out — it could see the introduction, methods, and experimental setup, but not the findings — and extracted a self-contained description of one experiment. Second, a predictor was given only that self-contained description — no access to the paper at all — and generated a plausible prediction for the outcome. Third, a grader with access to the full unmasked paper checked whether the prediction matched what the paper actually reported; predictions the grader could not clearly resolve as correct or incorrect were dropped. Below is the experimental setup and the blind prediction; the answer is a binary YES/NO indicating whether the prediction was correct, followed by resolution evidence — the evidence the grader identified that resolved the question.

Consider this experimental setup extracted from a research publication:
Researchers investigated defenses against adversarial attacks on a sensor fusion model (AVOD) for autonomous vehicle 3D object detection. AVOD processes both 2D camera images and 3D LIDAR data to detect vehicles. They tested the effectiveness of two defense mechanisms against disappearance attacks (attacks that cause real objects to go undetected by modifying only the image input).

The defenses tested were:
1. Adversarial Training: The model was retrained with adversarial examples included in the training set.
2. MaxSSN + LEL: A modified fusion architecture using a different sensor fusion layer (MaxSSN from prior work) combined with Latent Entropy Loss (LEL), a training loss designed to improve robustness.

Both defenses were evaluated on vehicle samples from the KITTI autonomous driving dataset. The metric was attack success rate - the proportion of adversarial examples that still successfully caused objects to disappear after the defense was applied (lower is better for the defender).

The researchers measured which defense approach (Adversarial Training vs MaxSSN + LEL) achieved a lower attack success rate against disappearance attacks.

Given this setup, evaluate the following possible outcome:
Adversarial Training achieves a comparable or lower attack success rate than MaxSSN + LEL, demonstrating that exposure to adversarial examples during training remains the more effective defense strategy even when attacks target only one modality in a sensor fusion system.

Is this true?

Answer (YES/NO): YES